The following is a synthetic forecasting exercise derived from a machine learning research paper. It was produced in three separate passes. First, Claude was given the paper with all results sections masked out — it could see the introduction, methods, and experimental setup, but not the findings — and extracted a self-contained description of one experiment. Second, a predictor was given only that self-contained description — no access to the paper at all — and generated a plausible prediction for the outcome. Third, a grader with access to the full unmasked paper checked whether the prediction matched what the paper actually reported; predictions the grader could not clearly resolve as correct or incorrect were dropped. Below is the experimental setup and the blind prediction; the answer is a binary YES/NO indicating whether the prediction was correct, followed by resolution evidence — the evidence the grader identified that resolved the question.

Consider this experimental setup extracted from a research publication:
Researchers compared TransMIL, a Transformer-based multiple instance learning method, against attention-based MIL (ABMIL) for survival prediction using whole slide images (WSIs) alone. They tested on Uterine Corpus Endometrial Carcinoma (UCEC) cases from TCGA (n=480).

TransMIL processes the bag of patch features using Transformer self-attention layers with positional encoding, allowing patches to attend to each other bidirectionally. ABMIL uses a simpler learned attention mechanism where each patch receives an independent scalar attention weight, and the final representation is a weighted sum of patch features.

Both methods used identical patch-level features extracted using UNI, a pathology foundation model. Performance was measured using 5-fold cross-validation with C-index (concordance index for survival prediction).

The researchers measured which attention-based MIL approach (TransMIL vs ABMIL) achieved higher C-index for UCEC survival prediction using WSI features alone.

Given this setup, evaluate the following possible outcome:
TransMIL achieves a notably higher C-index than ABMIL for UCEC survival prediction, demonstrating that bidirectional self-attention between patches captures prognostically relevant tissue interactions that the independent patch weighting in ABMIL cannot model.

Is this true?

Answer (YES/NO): NO